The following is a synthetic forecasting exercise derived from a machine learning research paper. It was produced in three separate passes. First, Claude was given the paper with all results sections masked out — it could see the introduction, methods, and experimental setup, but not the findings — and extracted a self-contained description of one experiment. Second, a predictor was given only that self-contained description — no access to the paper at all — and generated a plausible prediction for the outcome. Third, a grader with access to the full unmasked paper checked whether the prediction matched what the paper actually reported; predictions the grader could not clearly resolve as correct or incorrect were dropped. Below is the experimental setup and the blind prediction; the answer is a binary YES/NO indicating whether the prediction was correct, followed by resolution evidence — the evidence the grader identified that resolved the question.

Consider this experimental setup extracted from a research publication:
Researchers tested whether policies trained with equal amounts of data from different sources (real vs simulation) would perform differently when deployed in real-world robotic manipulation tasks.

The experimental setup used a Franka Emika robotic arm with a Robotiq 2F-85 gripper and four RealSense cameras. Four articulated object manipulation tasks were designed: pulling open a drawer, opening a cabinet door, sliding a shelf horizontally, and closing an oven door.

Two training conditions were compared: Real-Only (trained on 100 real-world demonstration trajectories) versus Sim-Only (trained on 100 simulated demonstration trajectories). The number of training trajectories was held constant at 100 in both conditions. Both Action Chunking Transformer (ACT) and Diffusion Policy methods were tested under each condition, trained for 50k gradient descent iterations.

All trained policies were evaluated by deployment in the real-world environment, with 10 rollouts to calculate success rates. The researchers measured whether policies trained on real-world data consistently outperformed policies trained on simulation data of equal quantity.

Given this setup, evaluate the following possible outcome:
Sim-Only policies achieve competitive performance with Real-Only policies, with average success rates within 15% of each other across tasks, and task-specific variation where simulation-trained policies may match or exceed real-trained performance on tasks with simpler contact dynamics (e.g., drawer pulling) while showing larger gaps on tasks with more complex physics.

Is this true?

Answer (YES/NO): NO